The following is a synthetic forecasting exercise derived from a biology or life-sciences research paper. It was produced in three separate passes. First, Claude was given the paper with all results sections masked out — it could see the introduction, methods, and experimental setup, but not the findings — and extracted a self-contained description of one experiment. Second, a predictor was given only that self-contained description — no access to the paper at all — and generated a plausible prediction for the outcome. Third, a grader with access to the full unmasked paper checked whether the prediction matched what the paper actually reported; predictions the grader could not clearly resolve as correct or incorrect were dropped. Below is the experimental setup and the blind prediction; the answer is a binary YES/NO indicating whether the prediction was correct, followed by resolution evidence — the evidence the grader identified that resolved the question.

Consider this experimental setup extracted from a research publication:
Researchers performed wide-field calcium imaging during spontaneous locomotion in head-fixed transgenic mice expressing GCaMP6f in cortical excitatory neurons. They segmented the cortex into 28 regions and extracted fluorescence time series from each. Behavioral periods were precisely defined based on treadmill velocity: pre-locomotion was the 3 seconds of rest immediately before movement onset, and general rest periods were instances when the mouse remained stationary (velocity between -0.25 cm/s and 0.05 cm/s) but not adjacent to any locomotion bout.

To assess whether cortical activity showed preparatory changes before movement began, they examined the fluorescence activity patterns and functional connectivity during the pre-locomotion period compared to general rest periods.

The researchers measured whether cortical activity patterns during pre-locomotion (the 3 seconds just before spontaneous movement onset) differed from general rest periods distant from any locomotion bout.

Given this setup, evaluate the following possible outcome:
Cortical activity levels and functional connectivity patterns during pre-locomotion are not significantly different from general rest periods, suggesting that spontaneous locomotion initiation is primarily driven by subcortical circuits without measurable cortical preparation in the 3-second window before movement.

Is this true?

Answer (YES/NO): NO